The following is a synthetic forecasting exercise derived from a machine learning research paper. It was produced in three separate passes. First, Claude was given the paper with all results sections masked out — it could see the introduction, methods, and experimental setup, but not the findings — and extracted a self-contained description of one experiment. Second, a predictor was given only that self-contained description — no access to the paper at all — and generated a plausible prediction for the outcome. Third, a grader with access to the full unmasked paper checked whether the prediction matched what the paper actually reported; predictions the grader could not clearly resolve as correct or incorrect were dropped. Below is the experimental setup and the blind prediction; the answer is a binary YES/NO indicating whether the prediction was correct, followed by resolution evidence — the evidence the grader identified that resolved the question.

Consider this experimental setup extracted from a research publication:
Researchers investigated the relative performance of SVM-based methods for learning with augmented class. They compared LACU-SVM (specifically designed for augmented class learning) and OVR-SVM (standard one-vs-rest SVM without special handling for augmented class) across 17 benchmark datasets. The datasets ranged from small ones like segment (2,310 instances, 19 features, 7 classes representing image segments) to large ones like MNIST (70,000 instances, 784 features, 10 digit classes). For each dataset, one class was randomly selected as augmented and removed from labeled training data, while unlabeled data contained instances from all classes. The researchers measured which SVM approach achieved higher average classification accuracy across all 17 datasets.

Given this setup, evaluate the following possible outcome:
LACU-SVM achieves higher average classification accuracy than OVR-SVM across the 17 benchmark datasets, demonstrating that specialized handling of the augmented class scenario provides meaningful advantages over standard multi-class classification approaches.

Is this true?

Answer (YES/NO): YES